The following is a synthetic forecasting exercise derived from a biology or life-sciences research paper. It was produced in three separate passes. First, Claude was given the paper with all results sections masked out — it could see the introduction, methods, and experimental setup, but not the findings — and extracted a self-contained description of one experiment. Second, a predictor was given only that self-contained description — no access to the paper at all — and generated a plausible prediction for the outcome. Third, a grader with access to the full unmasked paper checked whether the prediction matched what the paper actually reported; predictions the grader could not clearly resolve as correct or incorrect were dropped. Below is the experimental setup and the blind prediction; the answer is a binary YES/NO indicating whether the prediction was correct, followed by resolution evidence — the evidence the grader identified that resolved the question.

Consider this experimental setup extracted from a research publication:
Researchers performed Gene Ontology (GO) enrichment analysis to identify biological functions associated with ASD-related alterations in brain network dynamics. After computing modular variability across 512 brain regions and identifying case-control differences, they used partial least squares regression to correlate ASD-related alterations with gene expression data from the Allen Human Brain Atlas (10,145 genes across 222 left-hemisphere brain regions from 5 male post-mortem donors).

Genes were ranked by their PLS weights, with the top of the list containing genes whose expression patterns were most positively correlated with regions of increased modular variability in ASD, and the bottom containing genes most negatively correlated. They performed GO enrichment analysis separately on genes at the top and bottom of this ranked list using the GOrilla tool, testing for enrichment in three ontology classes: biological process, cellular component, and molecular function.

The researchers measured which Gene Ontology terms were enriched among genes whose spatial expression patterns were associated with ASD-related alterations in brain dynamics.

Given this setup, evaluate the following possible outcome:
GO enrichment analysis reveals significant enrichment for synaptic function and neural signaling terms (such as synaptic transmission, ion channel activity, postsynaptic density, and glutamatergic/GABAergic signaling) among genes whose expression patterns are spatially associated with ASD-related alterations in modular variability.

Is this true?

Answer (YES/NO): NO